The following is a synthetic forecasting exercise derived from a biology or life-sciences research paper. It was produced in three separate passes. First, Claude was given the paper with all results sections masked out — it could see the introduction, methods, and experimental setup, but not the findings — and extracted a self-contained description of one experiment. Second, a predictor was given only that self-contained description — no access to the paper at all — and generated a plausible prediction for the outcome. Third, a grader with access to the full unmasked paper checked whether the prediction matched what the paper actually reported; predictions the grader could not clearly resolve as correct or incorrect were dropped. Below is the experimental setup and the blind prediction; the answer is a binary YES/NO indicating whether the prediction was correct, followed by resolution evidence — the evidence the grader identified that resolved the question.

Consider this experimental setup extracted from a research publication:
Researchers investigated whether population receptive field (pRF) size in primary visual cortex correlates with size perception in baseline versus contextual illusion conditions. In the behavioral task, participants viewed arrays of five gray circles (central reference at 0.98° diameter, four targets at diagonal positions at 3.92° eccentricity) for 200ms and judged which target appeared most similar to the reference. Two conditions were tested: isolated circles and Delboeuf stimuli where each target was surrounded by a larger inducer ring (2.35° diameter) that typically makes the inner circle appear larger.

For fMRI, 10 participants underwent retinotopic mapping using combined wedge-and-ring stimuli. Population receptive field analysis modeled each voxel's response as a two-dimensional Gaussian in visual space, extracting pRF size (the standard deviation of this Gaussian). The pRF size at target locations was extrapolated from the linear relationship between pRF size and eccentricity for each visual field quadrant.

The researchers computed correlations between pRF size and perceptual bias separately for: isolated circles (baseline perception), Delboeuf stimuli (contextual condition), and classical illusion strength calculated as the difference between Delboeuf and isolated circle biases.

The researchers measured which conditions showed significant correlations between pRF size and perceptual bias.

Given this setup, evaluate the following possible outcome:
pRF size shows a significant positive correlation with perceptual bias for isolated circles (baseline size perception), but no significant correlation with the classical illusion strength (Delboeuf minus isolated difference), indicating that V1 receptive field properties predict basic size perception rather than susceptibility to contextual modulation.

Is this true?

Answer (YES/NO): YES